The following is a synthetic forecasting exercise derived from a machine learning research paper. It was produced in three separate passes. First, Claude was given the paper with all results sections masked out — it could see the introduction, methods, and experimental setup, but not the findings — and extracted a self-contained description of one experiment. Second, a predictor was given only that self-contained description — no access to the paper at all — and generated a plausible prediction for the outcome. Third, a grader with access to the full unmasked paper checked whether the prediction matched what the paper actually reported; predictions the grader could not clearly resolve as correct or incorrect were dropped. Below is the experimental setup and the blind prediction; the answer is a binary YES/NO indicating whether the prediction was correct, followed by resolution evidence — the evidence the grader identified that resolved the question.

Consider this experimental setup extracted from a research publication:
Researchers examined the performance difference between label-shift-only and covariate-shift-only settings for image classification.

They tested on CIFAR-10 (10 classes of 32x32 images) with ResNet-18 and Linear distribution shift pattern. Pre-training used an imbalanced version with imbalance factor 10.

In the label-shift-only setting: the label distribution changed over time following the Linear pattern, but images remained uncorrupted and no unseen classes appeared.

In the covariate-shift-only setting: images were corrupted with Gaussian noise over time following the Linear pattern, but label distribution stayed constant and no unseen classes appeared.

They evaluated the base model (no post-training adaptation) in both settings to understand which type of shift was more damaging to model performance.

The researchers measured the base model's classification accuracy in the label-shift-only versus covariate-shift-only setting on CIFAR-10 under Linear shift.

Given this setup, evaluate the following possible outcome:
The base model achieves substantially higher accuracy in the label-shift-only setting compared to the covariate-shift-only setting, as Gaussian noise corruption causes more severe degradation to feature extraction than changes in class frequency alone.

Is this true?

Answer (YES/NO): NO